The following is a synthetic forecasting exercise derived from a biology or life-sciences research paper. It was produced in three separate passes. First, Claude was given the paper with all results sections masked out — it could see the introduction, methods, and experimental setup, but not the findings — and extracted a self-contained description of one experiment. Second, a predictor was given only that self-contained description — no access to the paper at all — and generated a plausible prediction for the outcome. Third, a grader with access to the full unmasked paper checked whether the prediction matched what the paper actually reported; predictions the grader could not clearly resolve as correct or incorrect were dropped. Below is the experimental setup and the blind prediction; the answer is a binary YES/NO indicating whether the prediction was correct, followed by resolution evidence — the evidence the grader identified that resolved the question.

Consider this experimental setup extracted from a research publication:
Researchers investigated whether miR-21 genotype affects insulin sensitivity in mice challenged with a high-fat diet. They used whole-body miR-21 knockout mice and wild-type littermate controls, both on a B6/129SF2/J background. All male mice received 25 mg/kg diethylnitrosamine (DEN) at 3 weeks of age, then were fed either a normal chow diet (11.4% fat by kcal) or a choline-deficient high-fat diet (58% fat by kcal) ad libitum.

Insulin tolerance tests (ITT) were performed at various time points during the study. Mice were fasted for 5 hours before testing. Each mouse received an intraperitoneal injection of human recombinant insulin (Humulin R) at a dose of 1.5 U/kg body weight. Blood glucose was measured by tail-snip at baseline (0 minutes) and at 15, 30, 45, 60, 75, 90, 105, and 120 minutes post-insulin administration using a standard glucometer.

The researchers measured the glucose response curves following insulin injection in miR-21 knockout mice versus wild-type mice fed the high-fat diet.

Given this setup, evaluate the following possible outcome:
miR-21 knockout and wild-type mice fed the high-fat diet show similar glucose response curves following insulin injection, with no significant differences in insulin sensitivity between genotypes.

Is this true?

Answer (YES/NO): NO